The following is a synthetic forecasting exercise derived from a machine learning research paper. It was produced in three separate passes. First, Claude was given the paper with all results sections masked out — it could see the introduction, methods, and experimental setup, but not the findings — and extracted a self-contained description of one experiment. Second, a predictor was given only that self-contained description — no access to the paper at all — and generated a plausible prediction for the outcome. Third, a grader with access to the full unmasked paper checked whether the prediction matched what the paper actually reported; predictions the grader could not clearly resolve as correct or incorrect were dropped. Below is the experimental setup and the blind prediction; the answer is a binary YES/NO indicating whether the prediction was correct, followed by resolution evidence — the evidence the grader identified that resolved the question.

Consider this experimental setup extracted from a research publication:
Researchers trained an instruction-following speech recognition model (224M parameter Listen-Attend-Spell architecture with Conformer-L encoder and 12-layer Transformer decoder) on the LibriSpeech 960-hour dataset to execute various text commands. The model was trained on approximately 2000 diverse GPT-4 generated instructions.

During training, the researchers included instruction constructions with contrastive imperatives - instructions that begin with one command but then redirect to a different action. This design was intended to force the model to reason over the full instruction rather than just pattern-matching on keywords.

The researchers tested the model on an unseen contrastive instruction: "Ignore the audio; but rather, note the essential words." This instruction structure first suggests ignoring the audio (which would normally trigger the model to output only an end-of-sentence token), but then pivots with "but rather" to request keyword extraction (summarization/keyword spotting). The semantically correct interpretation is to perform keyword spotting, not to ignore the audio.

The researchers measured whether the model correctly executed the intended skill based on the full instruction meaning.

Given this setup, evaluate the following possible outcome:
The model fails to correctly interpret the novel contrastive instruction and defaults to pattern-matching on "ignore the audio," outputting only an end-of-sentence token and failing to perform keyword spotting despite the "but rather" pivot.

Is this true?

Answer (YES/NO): NO